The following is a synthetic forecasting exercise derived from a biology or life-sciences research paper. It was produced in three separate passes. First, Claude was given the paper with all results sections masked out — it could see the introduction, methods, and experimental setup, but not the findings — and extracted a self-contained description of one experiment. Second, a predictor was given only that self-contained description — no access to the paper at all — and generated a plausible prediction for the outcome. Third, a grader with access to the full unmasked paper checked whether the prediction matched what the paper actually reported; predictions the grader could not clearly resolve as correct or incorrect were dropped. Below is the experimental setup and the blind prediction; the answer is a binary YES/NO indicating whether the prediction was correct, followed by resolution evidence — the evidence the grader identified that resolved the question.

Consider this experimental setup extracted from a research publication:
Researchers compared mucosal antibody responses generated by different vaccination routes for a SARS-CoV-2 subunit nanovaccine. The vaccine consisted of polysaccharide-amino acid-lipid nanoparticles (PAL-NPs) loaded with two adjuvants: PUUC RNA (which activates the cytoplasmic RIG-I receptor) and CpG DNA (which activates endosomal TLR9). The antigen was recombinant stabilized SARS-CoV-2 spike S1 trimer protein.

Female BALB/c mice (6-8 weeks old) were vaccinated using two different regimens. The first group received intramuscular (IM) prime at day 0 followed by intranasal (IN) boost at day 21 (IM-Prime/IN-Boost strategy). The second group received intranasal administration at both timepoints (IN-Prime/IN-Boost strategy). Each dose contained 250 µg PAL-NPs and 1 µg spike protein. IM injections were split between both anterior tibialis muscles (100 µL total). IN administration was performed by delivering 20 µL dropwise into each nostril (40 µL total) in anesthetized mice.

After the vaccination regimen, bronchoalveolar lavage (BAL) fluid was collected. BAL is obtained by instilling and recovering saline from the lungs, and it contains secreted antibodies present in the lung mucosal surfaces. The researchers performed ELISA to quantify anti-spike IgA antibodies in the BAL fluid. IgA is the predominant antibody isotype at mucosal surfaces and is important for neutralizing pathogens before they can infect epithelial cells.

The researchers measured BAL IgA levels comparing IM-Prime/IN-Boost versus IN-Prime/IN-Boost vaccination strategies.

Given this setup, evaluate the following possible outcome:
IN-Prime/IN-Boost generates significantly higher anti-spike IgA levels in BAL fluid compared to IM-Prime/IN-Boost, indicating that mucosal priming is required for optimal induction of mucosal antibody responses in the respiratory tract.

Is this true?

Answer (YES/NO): NO